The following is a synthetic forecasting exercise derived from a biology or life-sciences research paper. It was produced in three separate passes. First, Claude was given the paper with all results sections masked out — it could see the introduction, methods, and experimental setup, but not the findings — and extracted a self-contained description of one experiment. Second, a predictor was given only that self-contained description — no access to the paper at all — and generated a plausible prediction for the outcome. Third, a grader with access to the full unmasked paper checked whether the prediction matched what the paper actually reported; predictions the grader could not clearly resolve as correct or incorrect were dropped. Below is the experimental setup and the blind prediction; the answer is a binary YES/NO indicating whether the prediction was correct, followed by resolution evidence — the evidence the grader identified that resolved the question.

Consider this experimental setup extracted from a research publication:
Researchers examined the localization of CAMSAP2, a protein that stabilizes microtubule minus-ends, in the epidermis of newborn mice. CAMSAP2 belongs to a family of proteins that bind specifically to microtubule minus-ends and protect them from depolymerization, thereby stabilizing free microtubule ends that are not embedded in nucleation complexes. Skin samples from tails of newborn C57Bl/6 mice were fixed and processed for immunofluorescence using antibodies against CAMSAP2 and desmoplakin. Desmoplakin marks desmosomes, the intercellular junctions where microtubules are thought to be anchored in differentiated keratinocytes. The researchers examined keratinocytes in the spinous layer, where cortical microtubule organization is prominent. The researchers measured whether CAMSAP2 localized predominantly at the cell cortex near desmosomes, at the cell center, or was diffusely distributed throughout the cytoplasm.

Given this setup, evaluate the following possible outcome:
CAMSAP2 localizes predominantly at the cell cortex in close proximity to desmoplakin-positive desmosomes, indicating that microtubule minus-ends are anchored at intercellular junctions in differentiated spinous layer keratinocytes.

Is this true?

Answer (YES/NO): YES